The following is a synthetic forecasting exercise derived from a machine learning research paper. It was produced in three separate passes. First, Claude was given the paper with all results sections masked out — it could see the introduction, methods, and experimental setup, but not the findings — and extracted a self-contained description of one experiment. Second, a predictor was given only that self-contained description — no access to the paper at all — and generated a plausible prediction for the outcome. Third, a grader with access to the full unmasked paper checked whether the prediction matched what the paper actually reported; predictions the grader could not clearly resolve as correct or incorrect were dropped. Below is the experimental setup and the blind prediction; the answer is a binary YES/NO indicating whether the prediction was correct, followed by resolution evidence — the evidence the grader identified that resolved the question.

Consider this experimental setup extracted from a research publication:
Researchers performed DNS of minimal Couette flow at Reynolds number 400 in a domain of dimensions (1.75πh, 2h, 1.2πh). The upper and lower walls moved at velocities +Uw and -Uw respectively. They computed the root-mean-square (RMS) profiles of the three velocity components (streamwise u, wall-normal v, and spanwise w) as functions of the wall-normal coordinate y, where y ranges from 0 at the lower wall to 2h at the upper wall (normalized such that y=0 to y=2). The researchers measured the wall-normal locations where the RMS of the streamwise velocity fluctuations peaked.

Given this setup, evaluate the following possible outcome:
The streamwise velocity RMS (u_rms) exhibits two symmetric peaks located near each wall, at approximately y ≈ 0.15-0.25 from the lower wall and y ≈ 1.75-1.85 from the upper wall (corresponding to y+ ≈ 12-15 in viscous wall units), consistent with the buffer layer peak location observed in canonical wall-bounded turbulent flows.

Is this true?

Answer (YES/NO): NO